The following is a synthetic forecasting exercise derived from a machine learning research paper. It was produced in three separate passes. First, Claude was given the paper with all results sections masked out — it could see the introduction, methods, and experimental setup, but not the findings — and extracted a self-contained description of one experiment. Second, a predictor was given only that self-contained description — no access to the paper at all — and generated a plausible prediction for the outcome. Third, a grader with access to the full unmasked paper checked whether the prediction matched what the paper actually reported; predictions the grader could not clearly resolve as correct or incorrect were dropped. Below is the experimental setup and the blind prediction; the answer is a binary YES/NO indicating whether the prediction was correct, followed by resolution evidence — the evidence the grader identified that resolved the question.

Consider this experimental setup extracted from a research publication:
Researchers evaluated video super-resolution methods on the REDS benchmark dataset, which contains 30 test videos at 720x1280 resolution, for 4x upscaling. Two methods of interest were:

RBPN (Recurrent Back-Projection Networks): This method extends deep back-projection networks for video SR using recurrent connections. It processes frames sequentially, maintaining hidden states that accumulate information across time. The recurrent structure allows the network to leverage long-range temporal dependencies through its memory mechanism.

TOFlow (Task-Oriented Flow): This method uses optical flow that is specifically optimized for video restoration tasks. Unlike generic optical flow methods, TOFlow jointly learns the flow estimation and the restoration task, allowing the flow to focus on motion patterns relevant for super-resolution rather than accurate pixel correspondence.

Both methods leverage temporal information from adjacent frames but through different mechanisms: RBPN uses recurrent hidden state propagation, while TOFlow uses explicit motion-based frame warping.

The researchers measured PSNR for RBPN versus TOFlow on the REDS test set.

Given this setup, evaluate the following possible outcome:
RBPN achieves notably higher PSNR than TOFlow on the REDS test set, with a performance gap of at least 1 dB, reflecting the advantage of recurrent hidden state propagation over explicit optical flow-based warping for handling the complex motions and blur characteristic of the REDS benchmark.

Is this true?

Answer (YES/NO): YES